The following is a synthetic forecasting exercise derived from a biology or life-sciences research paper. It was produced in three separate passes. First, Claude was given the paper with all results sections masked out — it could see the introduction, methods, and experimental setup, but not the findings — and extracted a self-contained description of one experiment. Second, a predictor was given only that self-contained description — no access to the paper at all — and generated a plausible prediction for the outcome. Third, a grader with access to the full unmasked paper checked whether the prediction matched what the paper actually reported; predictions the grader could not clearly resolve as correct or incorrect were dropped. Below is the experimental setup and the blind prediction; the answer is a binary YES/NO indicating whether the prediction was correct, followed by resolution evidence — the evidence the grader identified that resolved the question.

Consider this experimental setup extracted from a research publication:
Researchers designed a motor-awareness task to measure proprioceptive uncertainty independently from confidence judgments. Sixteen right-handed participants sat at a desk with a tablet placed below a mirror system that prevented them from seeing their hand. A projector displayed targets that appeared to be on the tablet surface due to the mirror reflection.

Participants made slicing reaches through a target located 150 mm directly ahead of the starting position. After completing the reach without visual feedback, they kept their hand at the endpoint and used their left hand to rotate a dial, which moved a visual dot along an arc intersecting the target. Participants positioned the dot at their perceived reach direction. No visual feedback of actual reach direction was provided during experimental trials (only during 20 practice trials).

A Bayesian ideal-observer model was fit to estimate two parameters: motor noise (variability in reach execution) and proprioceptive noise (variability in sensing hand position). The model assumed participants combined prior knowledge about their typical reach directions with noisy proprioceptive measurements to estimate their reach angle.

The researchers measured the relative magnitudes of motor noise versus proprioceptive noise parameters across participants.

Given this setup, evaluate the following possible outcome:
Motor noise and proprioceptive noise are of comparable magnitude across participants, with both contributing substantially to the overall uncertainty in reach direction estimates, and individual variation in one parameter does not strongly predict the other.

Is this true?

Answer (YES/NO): NO